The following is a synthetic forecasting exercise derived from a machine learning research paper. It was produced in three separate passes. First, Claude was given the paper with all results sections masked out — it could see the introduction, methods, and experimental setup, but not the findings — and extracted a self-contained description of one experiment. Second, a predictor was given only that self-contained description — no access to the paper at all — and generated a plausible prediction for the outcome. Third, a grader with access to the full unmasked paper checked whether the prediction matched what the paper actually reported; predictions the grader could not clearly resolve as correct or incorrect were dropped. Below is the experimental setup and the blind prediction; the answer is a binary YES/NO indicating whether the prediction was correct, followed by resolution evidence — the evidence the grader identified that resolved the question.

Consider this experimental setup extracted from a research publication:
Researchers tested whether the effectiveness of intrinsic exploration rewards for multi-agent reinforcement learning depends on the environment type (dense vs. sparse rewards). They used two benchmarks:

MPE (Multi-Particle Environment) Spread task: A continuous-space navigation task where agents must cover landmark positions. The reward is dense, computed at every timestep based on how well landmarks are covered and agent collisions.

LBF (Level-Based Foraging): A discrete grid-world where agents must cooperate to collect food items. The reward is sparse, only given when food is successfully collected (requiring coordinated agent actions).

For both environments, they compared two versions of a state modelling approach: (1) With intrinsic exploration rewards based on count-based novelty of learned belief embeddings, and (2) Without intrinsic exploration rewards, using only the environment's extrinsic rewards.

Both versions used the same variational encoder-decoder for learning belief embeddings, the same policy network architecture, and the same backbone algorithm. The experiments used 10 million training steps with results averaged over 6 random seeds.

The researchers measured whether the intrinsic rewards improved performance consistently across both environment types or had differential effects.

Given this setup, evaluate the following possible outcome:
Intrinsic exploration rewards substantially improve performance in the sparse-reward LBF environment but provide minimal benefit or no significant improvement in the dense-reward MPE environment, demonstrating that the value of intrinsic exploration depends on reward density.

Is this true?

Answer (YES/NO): YES